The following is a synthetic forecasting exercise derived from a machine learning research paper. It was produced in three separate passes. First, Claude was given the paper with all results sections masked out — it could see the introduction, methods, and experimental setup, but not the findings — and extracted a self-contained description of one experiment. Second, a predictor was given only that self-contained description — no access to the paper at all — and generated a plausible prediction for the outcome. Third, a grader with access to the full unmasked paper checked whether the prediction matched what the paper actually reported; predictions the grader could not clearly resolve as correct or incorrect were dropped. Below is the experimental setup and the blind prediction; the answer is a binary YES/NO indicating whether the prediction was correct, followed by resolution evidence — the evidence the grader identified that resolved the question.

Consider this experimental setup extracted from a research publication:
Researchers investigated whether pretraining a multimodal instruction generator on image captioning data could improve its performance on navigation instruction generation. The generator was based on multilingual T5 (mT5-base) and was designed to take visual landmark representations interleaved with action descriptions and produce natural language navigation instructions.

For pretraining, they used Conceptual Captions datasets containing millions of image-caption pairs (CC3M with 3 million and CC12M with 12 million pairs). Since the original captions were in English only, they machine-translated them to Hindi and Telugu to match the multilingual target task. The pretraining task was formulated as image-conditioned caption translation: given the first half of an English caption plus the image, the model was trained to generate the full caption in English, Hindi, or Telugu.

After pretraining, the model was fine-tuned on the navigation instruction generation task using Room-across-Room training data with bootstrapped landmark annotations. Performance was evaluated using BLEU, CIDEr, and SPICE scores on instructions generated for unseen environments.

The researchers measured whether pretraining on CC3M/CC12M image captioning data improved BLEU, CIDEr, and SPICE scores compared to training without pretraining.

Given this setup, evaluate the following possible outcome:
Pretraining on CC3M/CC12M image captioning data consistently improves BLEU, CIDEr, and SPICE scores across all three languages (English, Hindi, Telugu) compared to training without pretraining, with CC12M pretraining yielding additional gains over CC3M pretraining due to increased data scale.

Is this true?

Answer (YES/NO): NO